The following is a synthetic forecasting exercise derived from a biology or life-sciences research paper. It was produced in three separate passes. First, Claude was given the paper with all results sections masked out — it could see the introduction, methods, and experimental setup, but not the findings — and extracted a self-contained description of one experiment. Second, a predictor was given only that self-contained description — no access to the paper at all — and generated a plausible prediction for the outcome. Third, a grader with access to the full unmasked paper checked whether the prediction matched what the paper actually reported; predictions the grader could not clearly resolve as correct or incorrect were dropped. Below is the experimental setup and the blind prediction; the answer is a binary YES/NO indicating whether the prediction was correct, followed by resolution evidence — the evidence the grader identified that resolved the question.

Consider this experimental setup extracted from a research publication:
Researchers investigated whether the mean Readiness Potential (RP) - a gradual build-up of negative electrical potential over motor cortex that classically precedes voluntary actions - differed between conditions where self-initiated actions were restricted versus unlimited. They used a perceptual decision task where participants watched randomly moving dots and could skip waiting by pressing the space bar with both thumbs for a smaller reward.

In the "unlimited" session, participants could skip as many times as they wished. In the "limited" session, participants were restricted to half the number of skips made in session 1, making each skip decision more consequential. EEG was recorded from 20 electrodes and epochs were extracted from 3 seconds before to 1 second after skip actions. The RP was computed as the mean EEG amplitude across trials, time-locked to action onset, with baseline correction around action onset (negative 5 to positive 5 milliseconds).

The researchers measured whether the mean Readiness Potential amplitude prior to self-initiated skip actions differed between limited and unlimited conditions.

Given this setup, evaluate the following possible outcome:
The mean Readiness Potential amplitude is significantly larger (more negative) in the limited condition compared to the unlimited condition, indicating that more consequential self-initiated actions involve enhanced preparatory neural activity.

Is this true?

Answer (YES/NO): NO